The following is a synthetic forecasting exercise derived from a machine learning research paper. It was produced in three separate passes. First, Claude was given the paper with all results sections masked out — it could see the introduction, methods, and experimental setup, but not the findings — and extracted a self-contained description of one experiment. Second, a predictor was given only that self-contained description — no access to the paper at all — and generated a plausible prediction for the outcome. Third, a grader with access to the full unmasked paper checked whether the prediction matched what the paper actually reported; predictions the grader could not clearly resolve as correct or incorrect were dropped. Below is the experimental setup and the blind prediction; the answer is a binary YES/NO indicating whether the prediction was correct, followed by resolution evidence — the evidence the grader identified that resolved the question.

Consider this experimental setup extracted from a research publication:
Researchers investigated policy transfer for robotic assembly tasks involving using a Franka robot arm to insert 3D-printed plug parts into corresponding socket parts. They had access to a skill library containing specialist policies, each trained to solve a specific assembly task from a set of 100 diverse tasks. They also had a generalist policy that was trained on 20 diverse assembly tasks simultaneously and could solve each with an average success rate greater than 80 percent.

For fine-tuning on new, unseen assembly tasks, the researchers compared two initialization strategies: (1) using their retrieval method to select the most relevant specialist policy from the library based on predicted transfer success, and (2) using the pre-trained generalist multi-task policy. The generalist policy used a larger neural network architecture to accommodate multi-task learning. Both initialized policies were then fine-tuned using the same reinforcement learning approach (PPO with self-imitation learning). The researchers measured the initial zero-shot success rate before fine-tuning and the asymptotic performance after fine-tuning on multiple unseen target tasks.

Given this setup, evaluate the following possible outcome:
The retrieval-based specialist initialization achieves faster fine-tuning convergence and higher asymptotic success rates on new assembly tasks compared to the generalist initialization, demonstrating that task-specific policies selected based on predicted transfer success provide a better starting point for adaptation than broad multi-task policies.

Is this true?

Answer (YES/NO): YES